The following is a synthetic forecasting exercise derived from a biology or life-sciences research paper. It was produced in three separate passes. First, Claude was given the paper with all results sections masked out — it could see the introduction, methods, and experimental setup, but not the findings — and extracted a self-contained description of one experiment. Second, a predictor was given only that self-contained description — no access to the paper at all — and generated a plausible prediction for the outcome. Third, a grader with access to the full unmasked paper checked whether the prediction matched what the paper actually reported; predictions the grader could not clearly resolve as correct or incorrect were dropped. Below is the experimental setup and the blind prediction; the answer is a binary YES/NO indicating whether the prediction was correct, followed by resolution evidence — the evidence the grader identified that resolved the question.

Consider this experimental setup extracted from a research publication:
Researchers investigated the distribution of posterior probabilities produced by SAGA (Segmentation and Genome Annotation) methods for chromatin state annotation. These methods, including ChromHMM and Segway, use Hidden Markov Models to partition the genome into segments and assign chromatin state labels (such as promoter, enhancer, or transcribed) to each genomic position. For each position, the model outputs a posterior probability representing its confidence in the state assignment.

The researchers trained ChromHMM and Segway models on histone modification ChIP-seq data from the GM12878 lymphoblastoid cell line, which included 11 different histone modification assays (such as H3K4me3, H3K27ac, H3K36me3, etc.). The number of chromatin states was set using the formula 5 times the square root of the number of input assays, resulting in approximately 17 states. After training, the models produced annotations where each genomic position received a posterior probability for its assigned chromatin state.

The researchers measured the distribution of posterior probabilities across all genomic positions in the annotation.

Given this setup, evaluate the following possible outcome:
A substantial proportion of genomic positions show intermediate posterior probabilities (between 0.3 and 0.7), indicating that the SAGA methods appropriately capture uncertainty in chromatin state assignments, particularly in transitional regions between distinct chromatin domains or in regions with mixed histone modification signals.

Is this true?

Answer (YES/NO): NO